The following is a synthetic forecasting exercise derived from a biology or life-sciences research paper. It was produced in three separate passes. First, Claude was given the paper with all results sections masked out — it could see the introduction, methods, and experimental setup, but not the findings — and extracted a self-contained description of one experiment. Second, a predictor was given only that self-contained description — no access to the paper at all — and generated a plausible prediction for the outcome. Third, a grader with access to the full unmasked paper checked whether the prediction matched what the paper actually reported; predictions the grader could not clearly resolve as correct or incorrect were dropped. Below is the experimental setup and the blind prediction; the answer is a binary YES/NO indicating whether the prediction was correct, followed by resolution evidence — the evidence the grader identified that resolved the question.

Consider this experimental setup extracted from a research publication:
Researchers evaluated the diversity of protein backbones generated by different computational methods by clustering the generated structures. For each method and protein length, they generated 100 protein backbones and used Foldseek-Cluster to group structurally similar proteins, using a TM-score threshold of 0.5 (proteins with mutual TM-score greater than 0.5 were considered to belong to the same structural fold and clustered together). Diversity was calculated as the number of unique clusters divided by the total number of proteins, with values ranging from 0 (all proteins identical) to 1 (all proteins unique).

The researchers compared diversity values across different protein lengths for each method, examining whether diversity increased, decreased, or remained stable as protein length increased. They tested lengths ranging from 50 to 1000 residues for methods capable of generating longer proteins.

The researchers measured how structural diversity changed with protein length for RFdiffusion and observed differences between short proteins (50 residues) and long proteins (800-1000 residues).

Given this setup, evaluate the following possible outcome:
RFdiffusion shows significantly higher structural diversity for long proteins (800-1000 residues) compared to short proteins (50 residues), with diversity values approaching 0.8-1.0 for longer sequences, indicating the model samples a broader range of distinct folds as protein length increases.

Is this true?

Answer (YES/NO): YES